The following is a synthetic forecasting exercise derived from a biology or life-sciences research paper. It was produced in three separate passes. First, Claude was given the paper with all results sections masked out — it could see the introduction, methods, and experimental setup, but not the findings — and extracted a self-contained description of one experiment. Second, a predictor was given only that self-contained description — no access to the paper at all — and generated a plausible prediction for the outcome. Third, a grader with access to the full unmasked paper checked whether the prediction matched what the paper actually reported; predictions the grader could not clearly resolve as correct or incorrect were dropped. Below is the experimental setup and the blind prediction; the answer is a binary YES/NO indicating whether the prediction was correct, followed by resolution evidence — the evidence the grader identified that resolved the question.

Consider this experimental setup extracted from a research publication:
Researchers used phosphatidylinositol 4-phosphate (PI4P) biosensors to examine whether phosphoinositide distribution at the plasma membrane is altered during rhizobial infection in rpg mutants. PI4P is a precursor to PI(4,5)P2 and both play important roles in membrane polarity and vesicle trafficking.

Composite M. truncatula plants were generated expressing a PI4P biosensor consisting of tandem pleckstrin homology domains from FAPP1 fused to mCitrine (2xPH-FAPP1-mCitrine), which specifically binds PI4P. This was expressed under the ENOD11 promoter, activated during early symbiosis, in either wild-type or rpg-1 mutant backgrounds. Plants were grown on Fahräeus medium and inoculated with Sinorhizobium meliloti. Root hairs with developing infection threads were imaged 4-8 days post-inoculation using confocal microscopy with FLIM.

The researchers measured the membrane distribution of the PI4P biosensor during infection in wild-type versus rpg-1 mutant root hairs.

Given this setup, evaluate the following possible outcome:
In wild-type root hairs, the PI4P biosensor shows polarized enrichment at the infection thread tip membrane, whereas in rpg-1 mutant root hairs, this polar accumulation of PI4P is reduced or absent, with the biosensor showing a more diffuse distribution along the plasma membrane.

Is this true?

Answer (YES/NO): NO